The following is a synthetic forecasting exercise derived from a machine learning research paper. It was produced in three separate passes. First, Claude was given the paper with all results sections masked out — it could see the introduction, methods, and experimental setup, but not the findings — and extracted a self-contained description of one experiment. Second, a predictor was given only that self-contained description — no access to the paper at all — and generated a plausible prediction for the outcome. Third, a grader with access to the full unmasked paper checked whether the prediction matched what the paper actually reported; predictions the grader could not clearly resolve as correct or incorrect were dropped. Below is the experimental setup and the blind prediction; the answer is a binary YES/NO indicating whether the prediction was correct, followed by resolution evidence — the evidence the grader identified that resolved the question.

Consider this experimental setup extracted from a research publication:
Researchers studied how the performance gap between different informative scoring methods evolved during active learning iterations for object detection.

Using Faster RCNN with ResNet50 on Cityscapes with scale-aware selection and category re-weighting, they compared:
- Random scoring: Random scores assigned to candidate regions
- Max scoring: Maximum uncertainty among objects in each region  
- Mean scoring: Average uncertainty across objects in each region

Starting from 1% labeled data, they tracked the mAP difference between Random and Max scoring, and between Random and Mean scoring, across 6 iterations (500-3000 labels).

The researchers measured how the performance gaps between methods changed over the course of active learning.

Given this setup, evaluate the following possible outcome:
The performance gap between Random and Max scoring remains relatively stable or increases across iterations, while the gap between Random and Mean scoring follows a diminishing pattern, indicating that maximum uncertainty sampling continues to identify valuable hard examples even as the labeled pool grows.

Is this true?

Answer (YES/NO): NO